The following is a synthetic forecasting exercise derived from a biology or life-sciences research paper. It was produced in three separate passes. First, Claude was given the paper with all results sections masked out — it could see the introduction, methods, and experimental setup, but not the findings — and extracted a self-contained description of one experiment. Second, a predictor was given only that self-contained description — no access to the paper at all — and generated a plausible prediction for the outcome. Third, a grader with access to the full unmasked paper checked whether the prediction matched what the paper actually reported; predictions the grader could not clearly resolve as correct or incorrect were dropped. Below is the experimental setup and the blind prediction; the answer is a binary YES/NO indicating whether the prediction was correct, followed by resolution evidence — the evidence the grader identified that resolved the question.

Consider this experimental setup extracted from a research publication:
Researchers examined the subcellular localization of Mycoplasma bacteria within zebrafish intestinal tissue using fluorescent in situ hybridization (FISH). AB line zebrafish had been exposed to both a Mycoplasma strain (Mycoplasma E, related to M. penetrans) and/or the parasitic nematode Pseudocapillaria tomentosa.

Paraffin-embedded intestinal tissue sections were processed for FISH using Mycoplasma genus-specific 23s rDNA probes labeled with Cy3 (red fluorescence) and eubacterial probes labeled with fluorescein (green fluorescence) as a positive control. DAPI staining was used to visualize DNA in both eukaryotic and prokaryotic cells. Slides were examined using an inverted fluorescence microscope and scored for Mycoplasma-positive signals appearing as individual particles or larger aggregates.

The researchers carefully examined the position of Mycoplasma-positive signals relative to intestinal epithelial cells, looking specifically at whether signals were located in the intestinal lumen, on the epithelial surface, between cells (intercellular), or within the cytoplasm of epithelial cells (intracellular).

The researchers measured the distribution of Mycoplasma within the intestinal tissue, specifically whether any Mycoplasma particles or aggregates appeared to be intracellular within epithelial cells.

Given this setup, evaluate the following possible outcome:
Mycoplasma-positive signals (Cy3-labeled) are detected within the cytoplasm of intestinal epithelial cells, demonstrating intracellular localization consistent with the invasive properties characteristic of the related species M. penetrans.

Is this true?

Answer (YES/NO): YES